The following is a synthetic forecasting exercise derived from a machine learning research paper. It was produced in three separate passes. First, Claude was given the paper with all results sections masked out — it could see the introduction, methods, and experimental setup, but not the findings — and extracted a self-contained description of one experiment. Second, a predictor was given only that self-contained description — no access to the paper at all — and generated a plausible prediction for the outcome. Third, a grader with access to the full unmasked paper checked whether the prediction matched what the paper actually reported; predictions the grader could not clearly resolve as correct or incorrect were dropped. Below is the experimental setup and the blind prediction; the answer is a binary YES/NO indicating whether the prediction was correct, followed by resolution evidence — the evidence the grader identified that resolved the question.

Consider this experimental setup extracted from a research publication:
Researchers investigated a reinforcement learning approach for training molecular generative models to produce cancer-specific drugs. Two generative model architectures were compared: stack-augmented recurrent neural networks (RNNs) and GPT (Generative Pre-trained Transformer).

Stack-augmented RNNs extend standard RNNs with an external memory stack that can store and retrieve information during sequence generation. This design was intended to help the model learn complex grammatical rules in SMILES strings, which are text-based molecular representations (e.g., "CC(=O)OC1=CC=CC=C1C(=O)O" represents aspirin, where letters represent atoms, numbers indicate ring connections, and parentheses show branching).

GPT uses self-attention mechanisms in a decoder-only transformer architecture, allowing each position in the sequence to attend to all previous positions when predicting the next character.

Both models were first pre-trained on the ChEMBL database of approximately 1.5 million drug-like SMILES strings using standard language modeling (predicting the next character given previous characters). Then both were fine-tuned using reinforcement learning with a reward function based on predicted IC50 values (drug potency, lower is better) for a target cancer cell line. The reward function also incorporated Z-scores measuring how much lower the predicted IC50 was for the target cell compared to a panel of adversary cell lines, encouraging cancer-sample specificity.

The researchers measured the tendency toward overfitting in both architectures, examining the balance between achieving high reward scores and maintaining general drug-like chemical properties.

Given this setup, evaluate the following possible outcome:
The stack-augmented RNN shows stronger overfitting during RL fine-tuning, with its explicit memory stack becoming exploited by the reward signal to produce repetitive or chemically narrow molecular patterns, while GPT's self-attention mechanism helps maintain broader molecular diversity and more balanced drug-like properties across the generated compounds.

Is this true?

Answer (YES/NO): NO